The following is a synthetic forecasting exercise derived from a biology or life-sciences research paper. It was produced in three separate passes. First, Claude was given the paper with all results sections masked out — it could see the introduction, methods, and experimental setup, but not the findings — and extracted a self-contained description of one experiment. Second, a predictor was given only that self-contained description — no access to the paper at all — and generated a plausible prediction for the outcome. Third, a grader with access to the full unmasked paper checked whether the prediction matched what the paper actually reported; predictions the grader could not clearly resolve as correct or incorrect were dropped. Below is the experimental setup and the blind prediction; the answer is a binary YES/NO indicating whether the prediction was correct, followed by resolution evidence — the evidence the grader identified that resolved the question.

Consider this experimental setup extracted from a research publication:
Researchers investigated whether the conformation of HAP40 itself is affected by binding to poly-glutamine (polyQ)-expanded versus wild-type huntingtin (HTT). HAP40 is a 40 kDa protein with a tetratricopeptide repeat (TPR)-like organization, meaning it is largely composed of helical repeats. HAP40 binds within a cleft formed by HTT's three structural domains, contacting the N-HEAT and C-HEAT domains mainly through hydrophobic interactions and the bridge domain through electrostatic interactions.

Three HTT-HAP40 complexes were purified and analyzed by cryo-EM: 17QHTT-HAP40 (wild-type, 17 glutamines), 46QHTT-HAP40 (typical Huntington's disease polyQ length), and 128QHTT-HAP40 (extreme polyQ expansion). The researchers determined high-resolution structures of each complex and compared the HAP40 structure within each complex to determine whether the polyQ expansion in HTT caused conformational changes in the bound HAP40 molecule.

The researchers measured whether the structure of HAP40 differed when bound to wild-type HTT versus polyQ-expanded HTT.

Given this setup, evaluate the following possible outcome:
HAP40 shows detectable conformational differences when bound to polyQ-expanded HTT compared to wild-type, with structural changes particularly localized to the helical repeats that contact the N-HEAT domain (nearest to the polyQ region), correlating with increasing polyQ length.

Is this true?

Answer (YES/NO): NO